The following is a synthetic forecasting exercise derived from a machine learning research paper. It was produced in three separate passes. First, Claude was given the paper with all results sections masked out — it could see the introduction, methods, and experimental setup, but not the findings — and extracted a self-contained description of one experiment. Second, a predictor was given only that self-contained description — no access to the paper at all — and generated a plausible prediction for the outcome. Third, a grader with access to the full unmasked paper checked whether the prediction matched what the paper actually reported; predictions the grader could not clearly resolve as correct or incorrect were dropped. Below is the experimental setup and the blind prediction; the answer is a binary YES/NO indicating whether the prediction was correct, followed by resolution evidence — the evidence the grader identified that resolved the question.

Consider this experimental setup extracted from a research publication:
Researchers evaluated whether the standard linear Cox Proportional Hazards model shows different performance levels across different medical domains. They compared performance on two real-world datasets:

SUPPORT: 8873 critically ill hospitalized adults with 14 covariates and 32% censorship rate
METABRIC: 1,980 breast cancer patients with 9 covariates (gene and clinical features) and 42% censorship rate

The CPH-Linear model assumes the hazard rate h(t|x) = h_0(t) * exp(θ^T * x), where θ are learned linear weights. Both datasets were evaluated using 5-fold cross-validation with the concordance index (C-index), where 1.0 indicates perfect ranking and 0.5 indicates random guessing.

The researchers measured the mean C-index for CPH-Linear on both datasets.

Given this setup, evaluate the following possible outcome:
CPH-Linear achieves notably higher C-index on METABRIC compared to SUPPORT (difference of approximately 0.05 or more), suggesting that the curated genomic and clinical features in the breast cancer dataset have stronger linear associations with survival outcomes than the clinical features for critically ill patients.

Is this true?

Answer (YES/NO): YES